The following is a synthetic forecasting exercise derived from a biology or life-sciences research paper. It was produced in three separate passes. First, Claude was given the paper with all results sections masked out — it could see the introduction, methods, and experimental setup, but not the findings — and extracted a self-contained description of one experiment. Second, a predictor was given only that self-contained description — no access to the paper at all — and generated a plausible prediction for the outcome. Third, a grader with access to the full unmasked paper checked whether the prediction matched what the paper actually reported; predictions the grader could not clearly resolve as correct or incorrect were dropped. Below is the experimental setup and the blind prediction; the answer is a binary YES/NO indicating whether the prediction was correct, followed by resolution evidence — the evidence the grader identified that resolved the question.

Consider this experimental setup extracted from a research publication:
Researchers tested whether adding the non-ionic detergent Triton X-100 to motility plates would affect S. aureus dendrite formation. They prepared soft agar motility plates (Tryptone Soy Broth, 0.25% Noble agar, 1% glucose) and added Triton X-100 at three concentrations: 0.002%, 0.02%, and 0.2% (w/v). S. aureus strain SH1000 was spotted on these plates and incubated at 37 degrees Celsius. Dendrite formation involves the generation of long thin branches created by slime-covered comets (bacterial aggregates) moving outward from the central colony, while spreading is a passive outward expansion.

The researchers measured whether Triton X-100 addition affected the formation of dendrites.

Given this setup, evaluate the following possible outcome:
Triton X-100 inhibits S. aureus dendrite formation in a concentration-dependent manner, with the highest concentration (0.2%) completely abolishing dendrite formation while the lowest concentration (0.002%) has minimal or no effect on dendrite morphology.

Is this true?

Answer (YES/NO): NO